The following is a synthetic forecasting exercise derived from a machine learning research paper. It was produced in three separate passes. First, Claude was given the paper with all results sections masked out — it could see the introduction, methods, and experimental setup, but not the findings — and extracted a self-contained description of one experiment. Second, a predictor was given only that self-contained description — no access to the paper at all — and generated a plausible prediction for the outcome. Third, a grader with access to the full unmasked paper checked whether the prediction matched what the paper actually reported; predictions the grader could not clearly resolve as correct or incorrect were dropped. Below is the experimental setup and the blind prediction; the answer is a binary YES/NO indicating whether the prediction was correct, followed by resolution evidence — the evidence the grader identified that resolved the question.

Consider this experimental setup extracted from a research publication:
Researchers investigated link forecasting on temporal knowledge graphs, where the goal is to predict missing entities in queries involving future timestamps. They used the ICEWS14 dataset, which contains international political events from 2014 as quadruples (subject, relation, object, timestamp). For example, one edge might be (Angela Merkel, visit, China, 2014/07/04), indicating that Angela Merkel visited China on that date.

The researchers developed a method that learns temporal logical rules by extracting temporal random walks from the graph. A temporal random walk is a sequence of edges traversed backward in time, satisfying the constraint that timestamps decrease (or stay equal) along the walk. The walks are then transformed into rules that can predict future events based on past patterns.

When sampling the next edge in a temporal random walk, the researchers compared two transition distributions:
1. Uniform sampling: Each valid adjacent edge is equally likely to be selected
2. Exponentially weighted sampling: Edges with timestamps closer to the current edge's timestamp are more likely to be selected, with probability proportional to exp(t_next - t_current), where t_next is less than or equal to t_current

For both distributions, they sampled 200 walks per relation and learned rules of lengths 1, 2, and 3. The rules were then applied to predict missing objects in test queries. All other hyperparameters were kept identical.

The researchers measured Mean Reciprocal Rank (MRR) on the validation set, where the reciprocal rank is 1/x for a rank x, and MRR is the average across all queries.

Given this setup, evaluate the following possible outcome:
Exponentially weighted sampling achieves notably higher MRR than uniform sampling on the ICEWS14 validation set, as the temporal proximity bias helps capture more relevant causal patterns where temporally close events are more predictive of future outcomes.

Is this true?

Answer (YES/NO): NO